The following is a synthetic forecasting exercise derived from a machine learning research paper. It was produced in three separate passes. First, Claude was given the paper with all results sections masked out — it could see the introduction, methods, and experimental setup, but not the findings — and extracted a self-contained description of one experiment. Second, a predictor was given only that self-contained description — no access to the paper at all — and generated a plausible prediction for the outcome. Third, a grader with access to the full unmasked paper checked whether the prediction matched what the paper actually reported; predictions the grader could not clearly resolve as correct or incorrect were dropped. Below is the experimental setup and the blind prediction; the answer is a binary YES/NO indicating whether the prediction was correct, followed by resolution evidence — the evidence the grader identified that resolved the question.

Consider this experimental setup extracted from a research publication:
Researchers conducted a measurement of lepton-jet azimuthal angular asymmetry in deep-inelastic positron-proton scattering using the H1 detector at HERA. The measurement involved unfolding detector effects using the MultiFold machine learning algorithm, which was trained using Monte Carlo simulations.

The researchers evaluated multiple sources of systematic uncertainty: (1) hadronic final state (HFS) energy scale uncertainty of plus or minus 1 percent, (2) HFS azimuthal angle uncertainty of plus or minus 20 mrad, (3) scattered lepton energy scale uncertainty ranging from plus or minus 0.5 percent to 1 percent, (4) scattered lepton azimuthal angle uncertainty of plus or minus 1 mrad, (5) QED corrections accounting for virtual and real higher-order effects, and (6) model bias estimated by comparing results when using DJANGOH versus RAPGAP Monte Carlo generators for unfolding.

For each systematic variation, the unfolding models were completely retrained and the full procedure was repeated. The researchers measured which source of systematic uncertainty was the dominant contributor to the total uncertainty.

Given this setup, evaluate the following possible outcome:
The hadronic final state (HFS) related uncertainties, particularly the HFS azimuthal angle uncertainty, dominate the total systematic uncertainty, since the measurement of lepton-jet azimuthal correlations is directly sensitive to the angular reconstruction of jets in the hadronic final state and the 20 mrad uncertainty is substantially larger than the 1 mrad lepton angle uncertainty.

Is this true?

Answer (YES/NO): NO